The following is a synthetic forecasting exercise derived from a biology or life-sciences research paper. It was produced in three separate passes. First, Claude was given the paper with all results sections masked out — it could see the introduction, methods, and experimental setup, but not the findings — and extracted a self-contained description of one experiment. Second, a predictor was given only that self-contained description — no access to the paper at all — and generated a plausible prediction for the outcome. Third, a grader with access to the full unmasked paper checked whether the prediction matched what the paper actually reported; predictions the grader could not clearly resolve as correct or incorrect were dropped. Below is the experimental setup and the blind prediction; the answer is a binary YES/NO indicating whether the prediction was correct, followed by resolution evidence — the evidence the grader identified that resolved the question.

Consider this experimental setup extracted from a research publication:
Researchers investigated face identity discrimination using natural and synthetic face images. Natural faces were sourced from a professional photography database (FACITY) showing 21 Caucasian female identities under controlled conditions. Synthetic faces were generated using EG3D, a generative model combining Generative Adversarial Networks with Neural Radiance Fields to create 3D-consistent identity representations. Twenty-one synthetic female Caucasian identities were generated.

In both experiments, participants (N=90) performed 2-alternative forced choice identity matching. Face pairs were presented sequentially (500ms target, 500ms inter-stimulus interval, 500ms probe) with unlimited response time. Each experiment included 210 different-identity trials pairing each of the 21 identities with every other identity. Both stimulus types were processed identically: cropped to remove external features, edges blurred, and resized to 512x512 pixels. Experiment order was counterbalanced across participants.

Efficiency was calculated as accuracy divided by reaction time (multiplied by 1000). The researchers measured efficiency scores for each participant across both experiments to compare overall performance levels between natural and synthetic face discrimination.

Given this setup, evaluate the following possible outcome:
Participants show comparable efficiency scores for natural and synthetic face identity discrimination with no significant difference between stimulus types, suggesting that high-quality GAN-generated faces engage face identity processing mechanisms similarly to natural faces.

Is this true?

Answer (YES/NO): NO